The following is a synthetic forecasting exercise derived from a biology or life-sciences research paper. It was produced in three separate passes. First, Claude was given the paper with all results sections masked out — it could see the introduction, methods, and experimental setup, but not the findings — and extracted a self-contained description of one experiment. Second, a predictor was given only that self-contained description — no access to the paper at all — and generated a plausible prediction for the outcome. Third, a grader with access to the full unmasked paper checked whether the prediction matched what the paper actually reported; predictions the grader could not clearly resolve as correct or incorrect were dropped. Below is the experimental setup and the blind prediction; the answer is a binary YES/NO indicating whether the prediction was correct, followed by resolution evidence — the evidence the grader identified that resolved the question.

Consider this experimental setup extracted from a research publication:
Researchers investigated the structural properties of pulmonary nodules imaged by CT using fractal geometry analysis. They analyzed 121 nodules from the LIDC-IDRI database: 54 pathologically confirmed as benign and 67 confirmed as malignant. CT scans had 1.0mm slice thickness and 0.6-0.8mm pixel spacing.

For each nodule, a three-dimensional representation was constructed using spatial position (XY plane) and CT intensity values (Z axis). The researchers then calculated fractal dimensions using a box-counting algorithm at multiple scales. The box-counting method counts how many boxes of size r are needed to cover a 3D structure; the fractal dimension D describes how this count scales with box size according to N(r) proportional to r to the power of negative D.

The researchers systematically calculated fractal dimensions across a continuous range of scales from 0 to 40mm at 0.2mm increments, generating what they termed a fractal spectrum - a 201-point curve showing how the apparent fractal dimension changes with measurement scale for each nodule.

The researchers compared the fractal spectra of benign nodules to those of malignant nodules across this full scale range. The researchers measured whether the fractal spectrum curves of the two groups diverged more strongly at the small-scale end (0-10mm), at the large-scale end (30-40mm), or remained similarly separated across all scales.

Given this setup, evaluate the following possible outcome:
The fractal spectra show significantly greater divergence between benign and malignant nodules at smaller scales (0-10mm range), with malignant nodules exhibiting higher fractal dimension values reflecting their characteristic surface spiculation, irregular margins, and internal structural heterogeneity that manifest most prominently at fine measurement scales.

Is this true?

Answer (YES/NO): NO